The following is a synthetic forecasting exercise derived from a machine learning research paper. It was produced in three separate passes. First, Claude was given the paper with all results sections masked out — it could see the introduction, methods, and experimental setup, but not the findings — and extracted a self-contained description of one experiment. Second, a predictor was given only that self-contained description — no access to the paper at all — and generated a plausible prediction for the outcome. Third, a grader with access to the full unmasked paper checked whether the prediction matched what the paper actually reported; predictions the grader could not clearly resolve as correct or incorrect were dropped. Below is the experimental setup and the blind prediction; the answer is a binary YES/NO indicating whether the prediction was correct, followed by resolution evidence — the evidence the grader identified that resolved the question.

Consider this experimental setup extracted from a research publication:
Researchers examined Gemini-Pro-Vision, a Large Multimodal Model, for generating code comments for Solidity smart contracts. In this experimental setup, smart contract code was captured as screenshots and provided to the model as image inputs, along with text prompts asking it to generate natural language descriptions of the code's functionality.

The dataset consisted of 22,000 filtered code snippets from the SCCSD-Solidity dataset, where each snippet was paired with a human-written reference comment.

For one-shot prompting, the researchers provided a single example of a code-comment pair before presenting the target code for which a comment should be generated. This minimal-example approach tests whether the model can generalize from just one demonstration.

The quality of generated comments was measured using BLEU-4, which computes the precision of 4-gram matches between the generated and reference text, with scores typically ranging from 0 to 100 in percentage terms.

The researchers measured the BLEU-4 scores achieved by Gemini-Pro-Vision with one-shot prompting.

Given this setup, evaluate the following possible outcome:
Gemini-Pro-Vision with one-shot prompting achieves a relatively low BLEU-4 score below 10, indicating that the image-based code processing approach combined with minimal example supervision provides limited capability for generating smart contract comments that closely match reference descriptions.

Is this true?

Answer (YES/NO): NO